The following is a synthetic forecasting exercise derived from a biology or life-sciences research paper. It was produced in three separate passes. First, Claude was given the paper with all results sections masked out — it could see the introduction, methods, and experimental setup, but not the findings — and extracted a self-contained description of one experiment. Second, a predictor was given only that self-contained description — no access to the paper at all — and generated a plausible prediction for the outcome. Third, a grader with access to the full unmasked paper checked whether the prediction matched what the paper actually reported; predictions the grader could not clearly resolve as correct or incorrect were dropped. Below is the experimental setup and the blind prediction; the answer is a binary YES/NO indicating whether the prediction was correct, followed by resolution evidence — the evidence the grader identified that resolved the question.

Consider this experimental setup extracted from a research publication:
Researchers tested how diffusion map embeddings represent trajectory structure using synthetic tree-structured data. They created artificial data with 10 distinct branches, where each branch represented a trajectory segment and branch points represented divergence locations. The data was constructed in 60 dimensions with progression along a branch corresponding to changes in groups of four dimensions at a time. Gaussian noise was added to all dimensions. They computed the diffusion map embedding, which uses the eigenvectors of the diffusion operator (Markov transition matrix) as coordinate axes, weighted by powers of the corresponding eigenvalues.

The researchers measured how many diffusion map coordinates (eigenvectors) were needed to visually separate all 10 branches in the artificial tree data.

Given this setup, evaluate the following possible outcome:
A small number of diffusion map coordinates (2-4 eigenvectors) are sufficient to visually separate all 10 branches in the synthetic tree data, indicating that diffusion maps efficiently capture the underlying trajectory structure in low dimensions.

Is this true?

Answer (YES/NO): NO